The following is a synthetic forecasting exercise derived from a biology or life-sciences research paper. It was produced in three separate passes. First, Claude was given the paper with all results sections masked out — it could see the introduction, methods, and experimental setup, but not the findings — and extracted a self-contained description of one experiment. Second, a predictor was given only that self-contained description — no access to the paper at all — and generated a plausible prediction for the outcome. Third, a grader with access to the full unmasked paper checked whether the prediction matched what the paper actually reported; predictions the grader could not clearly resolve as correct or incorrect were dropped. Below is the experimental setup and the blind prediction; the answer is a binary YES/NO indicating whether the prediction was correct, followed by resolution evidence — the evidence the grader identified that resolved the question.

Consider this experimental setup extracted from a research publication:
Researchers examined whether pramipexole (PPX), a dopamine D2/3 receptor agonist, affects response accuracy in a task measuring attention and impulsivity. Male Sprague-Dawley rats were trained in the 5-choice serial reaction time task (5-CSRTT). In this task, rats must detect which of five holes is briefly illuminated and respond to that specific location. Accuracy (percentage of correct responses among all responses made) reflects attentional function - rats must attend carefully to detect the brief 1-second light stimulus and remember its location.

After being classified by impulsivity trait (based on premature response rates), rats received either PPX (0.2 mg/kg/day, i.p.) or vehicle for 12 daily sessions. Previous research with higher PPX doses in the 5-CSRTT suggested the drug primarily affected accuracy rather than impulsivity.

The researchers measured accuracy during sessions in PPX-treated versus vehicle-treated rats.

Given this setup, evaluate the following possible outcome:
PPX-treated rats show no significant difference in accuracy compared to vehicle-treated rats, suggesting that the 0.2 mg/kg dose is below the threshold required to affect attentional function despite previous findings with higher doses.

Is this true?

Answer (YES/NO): NO